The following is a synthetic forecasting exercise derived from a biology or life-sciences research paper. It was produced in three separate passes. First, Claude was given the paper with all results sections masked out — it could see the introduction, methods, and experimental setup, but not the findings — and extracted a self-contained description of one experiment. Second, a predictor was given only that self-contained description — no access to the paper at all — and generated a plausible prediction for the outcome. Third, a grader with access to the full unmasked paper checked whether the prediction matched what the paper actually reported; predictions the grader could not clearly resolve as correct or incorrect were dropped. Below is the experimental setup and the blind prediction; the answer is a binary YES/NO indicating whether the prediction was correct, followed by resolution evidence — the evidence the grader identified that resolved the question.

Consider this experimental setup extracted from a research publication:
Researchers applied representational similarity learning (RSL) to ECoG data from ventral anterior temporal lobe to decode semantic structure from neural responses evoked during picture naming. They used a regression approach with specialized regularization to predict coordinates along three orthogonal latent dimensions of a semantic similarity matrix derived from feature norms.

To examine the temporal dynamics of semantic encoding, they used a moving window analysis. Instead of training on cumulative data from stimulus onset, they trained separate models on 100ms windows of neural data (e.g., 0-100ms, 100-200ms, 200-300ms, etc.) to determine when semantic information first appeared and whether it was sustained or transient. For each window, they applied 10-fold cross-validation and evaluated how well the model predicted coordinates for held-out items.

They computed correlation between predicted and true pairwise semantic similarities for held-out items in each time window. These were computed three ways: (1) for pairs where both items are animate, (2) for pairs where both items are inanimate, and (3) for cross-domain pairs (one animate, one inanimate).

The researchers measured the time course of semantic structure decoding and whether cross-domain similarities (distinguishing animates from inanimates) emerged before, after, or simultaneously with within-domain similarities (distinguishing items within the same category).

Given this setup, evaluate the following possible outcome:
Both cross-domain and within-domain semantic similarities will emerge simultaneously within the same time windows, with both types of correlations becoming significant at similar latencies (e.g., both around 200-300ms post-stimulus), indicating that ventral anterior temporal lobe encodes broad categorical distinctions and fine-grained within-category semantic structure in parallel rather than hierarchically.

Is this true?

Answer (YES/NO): YES